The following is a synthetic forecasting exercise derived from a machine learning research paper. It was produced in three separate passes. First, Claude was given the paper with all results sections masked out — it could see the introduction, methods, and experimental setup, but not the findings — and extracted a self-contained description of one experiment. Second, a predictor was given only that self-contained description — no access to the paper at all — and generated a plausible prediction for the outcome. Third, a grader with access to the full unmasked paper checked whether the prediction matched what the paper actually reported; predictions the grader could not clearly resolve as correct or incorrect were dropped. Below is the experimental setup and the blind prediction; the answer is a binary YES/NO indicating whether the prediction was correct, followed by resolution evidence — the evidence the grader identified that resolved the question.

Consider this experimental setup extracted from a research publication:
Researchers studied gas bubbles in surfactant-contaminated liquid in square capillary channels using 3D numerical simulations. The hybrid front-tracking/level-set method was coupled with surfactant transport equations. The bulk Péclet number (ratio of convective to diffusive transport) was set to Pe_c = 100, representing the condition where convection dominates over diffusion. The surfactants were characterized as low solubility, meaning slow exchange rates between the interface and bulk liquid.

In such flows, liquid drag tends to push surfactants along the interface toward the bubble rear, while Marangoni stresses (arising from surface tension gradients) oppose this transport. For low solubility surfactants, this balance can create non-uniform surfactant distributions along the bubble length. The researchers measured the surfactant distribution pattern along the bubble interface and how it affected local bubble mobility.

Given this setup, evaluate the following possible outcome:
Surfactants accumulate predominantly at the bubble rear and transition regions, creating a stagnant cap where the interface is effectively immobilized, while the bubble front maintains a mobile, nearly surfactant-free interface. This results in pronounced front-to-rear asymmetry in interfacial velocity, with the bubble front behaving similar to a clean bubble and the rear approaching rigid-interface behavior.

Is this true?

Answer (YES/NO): NO